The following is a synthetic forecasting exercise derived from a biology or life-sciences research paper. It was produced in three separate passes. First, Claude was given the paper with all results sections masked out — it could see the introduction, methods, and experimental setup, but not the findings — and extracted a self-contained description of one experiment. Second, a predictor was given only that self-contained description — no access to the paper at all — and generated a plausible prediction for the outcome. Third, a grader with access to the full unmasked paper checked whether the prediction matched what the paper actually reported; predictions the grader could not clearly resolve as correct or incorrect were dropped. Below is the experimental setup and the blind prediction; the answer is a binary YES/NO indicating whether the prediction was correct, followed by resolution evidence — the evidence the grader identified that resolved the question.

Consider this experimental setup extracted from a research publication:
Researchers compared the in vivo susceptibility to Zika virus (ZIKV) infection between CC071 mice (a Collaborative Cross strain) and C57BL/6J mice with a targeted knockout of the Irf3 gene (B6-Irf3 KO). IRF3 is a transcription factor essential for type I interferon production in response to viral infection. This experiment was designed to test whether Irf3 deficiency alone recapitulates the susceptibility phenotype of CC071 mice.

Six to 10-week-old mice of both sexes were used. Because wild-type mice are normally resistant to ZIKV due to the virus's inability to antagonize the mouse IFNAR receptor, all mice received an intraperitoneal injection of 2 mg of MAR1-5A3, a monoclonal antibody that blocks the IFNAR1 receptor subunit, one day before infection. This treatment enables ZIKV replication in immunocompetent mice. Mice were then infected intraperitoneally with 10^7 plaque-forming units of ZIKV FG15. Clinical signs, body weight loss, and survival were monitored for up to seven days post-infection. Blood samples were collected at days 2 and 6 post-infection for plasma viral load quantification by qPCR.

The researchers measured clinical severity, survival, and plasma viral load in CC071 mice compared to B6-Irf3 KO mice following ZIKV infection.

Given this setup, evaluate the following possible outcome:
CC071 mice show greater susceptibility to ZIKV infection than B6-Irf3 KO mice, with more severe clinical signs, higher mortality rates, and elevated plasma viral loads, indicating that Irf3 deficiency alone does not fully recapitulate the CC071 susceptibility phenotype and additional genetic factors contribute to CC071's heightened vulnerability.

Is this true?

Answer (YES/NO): YES